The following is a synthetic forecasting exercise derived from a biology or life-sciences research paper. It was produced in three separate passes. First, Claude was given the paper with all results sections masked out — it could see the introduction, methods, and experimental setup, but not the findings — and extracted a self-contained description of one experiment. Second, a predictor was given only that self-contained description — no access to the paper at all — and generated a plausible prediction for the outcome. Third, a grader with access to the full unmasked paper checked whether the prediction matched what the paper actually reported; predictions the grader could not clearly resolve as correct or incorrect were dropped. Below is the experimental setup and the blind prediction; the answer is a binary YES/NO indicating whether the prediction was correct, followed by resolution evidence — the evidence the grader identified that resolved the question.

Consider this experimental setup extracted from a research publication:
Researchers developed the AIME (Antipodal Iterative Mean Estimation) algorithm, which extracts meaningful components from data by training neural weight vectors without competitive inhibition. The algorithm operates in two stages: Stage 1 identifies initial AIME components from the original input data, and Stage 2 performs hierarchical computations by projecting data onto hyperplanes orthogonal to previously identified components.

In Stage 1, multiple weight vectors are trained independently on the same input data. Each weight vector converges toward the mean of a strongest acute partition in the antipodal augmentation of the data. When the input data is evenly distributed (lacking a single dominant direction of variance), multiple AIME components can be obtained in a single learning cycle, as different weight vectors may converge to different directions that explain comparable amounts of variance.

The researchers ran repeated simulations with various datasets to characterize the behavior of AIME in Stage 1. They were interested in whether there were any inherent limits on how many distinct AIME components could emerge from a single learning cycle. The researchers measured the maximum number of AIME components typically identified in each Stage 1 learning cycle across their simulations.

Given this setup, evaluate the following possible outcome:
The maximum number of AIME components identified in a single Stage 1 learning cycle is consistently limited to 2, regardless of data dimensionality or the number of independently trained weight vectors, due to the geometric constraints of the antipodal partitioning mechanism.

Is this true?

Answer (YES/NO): YES